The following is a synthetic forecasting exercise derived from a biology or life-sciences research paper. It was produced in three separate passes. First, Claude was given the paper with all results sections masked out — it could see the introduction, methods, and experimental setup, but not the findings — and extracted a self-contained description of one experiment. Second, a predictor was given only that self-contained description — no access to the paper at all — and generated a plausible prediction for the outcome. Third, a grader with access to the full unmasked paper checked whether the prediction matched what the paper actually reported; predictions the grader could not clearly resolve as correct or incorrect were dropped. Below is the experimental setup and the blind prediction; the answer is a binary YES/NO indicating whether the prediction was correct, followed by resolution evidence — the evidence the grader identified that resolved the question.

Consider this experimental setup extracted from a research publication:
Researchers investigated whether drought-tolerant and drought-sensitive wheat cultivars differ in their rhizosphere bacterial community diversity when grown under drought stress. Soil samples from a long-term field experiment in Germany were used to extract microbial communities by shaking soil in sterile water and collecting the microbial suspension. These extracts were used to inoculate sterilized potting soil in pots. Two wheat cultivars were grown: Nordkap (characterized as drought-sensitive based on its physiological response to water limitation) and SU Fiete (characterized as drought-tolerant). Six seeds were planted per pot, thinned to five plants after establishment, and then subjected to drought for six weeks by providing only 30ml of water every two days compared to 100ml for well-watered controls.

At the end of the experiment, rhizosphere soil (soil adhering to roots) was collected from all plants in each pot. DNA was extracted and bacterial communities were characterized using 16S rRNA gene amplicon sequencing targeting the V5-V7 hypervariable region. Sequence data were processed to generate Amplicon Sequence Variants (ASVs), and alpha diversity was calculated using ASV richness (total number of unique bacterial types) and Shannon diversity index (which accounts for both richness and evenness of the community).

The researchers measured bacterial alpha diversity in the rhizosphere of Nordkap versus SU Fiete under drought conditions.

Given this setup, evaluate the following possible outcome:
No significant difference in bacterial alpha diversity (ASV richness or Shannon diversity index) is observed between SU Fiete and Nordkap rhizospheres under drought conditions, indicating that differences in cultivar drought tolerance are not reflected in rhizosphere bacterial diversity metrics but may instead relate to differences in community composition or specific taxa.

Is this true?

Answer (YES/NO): NO